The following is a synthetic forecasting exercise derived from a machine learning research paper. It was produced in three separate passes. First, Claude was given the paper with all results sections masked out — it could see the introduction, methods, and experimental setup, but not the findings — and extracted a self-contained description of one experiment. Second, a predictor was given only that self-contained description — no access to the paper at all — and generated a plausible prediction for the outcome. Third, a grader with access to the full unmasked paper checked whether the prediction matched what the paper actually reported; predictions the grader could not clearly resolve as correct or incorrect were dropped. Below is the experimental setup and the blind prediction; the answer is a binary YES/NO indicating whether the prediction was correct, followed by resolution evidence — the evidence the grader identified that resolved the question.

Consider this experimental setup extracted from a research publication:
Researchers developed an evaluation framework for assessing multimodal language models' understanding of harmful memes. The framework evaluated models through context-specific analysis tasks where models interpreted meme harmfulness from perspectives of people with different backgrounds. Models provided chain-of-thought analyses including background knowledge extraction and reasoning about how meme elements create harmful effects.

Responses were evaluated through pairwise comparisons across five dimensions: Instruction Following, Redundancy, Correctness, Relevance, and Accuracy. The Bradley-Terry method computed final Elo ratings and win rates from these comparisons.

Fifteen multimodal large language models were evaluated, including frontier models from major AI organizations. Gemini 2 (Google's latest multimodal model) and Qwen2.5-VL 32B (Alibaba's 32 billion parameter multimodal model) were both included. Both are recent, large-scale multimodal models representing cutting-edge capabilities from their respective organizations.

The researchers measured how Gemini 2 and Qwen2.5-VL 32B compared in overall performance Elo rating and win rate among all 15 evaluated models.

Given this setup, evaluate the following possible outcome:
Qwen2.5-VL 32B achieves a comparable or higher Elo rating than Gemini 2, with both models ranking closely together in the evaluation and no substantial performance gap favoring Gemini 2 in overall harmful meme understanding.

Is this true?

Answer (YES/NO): NO